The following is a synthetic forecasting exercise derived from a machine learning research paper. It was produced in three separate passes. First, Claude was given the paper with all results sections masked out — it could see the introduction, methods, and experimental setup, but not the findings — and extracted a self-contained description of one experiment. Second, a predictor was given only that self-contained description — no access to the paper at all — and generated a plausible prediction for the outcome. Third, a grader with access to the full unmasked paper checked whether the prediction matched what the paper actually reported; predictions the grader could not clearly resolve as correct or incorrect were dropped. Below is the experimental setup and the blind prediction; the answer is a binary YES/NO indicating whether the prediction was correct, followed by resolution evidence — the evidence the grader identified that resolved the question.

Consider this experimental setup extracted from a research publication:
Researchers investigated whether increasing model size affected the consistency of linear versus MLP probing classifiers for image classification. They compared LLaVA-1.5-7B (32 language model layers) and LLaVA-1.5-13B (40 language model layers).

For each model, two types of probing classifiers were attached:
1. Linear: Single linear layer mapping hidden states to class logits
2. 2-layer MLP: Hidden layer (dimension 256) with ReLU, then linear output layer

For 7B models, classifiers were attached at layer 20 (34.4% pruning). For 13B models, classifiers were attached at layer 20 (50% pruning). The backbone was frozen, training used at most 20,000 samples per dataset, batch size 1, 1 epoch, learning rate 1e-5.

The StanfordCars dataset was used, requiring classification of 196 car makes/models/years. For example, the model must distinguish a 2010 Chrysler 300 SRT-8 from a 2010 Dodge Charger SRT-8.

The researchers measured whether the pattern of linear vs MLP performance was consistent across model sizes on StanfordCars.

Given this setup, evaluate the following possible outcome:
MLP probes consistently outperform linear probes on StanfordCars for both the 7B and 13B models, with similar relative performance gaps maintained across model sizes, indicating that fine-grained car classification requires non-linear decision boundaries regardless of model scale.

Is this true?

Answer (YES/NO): NO